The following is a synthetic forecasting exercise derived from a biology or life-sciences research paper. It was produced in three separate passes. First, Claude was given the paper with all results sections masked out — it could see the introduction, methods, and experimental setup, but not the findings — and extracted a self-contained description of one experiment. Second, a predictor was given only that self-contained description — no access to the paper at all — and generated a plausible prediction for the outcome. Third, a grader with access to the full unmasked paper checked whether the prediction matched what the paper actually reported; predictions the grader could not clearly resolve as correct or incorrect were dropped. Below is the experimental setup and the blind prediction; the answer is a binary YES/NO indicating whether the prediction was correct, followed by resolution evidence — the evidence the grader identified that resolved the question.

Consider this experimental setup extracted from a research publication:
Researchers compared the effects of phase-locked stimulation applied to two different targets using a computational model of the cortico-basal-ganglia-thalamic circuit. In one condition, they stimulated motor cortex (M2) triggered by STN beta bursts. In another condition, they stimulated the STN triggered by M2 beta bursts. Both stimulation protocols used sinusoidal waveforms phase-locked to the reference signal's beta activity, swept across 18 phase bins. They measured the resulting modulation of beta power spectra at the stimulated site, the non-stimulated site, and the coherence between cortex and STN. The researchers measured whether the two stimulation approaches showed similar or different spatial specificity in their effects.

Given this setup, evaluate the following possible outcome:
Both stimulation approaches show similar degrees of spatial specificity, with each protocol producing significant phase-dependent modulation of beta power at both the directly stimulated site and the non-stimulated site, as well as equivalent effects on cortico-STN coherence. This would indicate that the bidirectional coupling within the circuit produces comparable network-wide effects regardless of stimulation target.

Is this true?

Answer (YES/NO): NO